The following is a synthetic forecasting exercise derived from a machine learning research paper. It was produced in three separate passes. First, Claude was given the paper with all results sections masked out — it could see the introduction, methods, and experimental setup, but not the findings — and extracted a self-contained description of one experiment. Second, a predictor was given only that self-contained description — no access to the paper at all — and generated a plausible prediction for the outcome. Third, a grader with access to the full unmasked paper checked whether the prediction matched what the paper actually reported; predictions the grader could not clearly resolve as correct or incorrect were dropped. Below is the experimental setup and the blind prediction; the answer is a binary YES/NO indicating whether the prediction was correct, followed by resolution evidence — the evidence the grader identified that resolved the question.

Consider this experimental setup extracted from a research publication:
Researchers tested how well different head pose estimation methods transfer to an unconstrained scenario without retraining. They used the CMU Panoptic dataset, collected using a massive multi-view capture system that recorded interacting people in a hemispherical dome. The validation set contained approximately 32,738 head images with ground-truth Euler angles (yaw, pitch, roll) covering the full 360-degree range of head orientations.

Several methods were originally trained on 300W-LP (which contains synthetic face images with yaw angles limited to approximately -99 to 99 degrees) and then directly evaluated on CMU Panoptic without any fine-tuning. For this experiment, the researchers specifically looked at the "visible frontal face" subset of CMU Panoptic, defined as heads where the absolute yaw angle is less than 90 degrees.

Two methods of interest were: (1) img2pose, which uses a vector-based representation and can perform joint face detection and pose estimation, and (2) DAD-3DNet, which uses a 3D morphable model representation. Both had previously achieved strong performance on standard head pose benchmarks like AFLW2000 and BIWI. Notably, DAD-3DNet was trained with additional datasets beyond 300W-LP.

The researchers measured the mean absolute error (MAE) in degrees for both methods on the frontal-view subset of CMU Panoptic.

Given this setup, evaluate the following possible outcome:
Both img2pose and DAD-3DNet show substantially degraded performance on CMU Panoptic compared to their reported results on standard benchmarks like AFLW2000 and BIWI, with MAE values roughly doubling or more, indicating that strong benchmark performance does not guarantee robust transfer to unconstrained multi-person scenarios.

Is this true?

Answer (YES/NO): YES